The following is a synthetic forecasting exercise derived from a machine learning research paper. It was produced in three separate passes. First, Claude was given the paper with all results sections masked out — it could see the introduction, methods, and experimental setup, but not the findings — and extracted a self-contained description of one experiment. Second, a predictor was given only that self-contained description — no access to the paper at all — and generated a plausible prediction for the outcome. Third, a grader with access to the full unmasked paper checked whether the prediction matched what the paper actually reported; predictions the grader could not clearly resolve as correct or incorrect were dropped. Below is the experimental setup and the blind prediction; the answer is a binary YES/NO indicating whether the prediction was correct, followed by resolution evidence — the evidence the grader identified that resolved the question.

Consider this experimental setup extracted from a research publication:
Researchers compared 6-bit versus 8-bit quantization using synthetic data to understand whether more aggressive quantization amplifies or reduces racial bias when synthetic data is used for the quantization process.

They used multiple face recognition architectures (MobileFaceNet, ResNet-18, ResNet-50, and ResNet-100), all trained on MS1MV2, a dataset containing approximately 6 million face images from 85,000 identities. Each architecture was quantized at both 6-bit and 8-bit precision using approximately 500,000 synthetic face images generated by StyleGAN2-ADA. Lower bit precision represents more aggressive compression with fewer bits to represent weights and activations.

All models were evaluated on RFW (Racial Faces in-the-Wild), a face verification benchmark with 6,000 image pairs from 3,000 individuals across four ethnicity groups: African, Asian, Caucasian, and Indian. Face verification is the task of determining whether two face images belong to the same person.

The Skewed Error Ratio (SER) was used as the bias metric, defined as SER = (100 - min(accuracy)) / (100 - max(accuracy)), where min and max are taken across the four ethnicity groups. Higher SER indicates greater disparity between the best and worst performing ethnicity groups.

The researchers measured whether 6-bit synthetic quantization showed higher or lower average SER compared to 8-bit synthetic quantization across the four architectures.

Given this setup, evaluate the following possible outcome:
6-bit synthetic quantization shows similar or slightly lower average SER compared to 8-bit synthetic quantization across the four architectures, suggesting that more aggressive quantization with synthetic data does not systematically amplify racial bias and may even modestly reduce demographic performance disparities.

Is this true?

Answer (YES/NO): YES